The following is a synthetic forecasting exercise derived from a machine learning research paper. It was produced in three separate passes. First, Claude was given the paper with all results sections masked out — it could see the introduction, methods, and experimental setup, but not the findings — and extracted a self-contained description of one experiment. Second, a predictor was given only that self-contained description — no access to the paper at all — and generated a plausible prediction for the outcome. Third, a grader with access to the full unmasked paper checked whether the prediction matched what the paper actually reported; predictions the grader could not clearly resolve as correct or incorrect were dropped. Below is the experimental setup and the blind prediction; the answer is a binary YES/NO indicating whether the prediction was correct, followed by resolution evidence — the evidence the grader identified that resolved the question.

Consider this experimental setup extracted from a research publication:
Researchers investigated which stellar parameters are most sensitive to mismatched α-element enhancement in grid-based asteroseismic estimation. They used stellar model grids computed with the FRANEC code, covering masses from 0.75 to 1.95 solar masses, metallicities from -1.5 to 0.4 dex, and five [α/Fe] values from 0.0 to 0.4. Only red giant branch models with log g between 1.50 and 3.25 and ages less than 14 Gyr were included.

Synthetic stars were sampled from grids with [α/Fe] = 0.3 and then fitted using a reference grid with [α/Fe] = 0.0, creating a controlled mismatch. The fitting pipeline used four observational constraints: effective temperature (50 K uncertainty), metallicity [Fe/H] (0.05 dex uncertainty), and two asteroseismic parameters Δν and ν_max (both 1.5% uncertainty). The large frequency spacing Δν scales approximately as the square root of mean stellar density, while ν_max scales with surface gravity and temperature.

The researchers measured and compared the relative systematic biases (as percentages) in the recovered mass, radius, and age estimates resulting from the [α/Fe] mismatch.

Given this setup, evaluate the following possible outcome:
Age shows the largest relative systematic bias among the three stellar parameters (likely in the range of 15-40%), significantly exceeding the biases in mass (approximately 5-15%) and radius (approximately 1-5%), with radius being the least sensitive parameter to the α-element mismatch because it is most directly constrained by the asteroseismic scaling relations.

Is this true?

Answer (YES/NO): NO